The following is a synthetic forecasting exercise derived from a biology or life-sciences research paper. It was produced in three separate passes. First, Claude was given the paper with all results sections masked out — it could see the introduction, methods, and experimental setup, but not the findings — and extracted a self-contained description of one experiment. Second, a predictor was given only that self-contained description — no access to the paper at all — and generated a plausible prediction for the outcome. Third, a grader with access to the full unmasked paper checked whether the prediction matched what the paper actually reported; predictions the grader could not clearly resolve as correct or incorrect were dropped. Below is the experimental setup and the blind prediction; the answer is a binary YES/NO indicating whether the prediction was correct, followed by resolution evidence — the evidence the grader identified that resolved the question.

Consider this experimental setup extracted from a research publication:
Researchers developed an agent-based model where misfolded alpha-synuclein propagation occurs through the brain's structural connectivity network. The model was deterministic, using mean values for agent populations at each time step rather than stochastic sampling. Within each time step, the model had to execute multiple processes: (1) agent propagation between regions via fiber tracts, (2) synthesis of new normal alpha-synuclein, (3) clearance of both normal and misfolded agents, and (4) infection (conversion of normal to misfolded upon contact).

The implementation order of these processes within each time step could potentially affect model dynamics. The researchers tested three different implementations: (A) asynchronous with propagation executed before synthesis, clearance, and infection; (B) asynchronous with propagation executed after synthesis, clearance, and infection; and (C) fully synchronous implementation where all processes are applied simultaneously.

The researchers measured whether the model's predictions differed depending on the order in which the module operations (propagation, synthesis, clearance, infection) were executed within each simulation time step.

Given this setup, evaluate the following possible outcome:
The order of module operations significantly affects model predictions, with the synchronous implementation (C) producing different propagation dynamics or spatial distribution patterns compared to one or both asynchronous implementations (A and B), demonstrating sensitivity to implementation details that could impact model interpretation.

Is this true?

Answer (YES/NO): NO